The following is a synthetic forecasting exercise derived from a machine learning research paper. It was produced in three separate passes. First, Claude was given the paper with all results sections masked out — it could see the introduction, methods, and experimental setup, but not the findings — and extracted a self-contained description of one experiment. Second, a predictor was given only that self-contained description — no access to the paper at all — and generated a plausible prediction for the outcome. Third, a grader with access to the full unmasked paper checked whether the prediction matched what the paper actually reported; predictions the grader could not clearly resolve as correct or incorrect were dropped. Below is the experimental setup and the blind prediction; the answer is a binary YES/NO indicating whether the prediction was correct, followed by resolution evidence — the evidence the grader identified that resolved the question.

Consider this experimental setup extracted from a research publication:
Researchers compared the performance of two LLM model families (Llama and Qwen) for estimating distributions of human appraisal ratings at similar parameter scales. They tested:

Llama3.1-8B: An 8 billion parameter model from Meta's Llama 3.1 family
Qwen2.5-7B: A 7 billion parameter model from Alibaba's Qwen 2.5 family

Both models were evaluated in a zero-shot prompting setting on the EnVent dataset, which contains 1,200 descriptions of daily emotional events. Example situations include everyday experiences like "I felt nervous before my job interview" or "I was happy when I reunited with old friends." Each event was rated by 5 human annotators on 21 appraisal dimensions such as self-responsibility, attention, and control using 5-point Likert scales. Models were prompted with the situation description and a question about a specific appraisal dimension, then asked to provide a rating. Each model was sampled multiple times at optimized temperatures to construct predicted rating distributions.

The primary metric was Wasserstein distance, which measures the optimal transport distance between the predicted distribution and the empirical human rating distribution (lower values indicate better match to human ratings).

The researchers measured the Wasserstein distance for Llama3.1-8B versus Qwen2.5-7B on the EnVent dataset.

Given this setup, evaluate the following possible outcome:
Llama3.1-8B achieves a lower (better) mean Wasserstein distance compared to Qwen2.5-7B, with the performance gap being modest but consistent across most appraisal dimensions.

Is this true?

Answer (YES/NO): NO